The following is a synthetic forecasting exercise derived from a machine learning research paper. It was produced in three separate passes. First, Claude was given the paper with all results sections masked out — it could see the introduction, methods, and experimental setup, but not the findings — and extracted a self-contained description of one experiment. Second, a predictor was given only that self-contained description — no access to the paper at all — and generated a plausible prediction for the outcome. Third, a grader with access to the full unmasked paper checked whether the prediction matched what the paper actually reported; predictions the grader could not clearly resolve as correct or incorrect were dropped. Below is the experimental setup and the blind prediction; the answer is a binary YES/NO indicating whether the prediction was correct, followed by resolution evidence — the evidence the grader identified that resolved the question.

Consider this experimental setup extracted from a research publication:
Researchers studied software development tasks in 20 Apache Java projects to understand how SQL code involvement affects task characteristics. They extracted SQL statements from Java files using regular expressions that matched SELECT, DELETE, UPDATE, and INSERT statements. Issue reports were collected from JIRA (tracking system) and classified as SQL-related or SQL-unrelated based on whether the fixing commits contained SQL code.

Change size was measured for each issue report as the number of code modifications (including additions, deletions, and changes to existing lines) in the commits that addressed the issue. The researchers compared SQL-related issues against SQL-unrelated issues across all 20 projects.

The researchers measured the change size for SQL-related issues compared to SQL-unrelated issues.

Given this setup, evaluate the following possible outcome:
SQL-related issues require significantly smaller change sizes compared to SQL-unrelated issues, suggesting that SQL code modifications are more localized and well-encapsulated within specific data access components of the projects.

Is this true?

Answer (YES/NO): NO